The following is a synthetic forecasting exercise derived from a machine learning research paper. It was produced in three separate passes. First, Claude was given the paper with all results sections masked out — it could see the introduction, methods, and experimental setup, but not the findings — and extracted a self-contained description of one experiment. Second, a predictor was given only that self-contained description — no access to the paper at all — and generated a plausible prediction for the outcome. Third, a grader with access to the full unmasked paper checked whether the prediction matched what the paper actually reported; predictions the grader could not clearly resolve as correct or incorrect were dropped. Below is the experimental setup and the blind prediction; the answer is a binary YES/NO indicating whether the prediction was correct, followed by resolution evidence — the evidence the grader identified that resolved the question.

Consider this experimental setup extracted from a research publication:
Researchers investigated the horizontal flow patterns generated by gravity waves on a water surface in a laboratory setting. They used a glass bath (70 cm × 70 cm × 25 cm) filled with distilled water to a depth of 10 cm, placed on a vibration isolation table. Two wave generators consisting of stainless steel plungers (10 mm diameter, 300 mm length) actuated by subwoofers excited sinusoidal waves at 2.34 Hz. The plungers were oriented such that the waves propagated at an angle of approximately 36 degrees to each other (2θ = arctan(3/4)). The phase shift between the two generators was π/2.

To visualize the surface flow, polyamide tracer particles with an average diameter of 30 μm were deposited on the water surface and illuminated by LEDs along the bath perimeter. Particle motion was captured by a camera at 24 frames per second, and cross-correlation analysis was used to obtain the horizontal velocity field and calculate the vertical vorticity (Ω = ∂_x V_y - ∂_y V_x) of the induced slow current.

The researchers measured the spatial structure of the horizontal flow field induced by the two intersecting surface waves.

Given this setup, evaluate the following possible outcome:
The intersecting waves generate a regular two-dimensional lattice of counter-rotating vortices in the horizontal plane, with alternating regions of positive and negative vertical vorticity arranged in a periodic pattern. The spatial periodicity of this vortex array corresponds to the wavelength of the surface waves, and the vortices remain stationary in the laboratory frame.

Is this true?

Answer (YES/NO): NO